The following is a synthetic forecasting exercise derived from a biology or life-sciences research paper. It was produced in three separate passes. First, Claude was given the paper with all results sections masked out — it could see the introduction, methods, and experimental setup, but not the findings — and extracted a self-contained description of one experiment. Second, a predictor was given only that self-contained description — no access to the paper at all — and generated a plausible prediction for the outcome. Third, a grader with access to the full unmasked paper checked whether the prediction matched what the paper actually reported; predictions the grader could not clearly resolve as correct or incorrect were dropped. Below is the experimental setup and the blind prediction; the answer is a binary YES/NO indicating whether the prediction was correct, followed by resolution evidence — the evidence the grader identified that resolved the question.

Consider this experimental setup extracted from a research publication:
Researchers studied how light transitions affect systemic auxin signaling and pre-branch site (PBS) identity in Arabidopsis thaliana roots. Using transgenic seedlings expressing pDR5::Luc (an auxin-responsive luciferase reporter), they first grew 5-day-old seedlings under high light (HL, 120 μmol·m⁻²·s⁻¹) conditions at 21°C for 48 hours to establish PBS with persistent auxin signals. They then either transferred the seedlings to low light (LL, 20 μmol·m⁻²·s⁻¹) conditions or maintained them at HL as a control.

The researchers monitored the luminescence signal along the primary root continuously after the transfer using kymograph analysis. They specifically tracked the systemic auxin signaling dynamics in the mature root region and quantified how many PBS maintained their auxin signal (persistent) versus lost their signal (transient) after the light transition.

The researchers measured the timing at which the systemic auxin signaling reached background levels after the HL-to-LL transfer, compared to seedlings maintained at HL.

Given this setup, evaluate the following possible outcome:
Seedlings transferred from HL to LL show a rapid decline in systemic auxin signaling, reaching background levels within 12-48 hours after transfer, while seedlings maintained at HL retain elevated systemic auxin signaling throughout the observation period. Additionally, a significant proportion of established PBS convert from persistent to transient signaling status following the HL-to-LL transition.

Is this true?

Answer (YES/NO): NO